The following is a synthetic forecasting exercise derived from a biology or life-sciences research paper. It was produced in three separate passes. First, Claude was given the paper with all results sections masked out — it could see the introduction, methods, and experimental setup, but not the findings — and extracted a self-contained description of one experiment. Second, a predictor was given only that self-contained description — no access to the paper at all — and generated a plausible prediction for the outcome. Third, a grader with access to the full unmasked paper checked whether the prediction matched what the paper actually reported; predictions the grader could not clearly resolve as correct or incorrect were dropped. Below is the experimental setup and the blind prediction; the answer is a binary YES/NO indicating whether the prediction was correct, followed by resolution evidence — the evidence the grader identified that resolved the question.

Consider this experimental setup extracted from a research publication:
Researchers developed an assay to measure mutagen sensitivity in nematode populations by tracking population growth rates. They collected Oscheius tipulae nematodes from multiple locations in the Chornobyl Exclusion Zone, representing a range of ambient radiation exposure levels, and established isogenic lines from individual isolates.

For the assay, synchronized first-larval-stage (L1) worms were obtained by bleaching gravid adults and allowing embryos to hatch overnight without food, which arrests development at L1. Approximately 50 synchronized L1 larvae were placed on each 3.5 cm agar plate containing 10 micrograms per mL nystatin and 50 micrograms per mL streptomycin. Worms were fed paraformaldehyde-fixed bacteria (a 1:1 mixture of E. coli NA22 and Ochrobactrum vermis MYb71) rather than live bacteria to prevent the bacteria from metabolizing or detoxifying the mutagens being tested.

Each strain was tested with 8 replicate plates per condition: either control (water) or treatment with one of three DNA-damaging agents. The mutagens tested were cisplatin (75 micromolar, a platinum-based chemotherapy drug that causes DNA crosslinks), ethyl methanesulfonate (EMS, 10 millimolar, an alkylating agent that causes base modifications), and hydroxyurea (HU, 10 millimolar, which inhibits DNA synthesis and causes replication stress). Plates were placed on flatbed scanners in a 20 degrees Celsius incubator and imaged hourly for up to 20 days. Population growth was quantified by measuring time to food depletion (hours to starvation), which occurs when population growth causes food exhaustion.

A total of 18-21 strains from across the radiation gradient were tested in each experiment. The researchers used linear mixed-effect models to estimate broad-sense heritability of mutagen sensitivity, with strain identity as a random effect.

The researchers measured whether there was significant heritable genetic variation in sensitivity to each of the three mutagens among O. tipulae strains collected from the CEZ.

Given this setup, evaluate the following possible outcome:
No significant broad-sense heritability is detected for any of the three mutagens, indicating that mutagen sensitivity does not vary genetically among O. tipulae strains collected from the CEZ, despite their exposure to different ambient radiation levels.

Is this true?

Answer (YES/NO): NO